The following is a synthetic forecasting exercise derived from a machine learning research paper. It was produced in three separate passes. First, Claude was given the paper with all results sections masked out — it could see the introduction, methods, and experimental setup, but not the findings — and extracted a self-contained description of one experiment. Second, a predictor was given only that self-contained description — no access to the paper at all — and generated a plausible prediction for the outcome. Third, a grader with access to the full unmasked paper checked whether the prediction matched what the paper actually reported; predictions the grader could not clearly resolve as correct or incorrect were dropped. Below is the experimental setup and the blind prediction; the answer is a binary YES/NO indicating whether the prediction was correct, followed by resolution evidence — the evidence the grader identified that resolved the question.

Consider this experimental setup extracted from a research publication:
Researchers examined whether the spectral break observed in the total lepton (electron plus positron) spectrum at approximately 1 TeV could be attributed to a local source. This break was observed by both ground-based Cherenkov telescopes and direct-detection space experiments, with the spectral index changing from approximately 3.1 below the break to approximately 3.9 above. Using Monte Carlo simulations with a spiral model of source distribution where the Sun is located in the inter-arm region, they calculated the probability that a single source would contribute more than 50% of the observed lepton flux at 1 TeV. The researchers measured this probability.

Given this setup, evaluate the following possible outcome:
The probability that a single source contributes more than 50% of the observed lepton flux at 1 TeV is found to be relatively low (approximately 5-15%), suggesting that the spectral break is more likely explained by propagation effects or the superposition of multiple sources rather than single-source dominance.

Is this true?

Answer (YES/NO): NO